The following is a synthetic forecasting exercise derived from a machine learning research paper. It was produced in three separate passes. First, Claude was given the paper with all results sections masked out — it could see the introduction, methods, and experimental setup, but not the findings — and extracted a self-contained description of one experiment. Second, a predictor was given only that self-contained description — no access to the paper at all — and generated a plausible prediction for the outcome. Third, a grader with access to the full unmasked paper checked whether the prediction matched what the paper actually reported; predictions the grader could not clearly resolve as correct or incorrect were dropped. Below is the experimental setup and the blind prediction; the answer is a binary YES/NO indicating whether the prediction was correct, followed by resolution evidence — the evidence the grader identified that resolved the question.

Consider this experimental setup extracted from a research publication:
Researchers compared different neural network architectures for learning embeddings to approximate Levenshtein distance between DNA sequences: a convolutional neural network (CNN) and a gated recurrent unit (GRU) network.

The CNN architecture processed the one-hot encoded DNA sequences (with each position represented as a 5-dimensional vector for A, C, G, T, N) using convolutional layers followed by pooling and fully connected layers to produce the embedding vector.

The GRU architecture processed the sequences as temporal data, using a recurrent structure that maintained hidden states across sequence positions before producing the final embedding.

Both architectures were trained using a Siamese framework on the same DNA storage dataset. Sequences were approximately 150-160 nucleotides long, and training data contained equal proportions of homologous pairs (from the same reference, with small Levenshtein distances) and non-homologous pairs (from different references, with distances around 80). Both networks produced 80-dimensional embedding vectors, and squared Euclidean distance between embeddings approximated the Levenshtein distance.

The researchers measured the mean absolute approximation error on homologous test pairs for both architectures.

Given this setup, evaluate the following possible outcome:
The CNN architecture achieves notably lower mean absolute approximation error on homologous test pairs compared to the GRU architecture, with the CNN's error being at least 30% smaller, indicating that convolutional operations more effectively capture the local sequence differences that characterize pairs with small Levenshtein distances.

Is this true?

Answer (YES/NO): NO